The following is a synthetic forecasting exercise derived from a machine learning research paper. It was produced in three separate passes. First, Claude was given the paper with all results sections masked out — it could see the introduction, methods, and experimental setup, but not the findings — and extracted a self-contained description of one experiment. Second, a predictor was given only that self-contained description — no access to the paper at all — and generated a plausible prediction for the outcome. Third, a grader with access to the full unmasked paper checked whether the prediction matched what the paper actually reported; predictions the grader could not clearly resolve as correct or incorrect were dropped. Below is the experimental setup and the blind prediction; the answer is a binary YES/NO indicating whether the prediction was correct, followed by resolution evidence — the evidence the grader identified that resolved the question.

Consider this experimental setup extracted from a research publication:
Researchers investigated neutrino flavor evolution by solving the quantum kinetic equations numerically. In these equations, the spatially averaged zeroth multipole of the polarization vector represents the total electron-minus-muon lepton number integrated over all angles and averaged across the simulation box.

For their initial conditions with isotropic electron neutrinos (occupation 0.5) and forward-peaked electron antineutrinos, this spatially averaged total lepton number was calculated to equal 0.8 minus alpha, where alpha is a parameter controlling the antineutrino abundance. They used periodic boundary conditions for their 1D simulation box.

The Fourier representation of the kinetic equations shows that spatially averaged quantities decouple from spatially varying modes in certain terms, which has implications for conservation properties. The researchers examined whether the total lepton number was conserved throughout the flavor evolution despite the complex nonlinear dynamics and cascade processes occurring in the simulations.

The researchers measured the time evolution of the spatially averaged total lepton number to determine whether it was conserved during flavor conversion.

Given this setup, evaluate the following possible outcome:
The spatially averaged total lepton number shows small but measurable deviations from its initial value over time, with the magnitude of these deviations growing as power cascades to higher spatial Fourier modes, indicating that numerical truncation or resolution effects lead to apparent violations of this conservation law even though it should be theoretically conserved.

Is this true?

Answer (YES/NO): NO